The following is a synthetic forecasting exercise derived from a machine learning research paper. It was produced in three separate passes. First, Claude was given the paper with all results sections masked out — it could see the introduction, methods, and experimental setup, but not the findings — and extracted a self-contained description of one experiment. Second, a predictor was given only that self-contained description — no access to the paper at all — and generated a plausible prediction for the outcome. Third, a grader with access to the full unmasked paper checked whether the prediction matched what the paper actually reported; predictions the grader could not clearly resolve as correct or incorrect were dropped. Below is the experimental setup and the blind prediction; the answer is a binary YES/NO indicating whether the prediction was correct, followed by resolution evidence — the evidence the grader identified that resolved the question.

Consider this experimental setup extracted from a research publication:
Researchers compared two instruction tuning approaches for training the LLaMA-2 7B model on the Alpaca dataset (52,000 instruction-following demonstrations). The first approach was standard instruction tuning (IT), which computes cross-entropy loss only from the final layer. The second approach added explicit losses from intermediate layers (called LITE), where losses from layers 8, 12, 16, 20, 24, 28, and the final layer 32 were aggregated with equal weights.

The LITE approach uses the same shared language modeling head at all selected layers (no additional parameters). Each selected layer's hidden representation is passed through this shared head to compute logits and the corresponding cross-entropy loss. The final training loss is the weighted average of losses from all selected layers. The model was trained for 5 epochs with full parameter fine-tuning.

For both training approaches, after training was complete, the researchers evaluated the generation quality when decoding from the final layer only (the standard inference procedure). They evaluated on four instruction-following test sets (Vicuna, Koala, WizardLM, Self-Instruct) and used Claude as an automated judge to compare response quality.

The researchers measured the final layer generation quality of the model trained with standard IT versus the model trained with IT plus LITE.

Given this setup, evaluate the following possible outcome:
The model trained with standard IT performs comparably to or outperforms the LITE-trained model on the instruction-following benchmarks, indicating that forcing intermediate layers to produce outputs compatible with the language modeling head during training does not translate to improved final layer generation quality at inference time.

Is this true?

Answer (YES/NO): YES